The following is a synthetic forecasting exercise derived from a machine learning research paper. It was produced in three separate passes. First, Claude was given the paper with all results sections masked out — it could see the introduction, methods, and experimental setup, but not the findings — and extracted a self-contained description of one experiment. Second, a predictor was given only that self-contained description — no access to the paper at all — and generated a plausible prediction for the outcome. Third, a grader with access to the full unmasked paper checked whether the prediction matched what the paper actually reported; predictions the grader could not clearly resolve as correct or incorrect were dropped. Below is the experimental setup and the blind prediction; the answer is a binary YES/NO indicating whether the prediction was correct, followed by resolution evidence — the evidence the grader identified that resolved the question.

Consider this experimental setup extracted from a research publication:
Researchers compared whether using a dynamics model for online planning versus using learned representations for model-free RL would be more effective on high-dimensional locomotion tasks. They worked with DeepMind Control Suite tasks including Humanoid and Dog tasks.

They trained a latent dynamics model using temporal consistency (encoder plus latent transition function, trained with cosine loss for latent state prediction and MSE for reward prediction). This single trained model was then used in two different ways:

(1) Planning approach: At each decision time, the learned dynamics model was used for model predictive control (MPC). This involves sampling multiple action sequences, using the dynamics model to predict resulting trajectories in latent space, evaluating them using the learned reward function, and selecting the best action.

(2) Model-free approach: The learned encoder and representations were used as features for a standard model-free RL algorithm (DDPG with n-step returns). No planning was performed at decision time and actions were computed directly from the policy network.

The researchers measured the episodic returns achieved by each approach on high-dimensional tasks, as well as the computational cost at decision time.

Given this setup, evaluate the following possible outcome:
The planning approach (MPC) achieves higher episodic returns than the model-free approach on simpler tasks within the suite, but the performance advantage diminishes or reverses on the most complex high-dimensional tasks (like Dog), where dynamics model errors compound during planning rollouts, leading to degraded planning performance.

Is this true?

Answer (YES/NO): NO